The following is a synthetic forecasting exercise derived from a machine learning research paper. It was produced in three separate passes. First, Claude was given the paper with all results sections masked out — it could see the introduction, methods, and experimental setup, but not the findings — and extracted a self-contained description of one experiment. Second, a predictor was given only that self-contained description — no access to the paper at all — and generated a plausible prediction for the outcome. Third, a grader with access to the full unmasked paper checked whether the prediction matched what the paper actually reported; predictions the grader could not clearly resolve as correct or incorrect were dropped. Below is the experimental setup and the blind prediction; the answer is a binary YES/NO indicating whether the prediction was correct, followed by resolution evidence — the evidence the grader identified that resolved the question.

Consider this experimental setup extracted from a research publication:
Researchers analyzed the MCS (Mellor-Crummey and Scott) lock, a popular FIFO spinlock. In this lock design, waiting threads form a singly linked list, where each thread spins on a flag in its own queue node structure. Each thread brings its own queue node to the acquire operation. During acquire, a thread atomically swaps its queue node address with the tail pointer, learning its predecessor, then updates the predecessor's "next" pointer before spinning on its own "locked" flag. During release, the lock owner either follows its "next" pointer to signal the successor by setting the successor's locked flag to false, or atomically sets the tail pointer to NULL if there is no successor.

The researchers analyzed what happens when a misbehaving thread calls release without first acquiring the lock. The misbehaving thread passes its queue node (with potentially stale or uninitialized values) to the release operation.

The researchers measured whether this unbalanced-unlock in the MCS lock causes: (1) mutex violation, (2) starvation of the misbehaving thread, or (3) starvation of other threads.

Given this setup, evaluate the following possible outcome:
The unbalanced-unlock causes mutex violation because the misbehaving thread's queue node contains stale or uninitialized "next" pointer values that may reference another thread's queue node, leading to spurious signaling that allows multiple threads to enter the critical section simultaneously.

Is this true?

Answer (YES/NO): YES